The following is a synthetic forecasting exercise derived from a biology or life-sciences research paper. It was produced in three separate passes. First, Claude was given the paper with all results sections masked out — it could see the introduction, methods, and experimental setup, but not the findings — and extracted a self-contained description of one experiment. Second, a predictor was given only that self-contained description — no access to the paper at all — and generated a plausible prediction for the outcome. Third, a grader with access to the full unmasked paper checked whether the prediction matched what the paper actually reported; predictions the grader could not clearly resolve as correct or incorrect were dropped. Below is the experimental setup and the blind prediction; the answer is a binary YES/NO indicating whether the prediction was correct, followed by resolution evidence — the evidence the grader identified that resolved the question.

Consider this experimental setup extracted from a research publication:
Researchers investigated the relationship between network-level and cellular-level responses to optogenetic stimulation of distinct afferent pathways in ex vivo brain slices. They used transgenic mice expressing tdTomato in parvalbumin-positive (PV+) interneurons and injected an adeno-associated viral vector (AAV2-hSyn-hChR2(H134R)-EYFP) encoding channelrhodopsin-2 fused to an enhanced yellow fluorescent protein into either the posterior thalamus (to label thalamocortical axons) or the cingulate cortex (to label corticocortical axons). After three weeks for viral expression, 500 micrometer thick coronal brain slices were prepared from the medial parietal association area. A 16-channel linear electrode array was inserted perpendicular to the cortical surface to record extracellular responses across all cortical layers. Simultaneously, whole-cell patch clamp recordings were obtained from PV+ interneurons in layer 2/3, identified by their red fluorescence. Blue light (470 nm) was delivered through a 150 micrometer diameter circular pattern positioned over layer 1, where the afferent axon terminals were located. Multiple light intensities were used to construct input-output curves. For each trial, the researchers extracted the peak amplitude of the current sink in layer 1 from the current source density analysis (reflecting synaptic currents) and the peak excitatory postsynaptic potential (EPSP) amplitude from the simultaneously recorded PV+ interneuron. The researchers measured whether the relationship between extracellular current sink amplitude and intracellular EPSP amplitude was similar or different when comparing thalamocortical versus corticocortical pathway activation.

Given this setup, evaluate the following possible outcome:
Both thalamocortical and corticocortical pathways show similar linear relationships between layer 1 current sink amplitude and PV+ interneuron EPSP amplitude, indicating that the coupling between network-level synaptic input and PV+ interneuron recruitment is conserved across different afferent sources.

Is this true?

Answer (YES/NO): NO